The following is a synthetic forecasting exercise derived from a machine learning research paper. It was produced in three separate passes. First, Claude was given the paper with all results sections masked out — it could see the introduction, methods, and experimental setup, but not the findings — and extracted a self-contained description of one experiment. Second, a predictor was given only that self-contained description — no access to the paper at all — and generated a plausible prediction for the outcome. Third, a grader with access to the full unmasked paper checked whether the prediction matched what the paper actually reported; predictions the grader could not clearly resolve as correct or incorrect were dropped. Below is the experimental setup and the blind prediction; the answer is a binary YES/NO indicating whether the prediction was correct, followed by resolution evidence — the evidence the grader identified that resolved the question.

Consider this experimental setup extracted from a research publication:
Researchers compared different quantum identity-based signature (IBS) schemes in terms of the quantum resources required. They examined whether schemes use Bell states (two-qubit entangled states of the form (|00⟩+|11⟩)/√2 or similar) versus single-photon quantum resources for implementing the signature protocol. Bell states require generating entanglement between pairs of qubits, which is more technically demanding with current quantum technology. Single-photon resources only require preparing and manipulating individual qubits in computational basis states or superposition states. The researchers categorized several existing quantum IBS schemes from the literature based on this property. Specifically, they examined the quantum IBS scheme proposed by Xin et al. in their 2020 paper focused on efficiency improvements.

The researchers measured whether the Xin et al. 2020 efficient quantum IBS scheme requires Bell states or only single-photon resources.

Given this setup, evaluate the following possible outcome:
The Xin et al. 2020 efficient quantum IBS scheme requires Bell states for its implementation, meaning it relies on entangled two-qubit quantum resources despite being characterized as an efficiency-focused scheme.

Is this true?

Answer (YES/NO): YES